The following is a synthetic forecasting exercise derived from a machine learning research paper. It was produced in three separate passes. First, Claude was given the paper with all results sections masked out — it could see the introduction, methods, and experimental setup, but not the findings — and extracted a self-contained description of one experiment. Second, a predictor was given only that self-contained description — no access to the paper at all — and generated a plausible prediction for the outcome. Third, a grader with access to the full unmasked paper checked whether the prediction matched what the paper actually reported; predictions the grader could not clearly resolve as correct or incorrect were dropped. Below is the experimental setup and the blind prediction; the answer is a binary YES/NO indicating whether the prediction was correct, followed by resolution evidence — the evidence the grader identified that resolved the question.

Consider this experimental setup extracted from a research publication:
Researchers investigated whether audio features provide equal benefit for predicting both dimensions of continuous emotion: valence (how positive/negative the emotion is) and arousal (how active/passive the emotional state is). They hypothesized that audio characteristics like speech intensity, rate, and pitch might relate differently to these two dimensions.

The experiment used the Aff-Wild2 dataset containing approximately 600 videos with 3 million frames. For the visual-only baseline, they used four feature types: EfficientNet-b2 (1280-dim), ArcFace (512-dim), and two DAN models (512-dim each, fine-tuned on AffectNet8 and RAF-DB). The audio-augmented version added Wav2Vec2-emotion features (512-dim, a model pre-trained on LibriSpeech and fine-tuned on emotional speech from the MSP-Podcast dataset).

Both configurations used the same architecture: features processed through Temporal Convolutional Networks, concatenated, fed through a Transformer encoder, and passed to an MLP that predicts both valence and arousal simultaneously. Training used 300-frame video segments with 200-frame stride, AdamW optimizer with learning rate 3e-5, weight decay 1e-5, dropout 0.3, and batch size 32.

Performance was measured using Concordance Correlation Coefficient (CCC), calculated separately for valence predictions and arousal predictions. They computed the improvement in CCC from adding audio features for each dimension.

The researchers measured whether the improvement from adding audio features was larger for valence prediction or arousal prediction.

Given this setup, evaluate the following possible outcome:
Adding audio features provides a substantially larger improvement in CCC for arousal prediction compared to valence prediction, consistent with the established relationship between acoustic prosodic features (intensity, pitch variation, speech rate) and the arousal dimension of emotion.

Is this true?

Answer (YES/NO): YES